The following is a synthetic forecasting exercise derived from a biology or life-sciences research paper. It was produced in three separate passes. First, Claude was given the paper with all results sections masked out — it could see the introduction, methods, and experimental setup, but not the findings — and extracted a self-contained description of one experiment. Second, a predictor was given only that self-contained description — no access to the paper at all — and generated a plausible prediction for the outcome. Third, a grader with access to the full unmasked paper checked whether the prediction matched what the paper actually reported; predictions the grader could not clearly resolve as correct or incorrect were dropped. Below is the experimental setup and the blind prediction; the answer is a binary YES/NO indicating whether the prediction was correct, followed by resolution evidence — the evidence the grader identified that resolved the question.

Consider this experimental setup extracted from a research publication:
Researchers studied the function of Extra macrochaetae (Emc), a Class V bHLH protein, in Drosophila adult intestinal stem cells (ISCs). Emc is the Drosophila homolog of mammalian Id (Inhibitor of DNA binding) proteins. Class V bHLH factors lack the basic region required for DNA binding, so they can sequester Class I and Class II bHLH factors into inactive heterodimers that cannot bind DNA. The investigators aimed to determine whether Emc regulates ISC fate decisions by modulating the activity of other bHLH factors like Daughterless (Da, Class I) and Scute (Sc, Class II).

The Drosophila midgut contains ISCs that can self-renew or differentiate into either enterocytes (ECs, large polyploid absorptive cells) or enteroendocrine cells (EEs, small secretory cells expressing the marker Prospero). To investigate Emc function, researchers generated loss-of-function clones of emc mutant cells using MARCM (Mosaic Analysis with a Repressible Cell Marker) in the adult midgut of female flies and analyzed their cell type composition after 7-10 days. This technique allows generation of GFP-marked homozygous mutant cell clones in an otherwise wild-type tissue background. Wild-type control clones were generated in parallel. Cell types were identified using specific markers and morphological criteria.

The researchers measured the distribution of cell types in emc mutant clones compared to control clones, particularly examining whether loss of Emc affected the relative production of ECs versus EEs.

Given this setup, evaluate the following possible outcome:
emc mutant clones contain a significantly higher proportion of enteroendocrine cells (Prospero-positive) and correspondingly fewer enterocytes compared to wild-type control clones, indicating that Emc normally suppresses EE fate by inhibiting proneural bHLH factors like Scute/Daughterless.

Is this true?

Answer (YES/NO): NO